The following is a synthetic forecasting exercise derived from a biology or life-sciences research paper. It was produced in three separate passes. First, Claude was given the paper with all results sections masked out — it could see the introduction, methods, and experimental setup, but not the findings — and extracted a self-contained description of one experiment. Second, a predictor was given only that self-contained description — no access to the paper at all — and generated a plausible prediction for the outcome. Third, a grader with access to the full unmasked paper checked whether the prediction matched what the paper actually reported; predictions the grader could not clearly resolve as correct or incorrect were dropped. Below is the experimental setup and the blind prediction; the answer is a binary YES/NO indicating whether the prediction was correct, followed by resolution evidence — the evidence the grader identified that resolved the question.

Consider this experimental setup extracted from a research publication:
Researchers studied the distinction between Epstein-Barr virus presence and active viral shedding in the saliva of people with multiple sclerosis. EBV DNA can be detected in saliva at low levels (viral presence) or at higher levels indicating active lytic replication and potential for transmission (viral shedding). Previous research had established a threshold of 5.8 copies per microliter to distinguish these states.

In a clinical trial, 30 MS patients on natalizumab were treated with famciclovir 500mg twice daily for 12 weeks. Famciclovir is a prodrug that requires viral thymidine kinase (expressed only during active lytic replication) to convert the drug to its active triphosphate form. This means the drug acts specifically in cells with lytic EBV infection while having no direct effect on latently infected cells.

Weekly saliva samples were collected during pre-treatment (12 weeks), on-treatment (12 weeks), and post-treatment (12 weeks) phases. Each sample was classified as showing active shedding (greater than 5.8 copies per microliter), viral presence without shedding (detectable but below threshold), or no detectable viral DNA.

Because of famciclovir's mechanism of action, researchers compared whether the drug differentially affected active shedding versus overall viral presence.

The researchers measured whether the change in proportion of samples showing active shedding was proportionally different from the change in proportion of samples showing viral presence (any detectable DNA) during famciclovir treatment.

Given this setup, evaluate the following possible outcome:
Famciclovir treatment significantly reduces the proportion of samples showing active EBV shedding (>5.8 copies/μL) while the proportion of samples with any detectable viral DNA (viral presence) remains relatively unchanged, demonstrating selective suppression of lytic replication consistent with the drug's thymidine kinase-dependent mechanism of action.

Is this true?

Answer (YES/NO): NO